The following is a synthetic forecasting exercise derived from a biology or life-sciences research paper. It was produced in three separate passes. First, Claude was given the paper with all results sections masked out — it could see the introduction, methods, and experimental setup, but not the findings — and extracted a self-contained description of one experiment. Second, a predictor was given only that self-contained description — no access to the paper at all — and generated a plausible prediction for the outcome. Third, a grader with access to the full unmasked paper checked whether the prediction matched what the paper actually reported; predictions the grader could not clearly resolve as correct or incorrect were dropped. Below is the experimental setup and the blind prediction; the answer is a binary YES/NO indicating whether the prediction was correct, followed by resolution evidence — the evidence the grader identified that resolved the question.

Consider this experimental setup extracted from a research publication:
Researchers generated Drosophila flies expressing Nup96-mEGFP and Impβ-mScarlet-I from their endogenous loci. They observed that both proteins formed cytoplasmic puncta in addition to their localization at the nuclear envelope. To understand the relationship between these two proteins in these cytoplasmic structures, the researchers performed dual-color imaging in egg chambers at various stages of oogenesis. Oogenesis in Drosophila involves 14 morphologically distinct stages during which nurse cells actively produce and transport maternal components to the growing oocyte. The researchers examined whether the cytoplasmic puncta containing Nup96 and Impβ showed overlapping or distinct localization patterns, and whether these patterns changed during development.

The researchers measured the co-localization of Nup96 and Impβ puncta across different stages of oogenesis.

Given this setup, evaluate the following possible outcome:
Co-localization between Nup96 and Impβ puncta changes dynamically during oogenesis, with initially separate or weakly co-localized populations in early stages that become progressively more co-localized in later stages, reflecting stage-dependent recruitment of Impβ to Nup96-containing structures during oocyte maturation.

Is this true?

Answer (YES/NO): NO